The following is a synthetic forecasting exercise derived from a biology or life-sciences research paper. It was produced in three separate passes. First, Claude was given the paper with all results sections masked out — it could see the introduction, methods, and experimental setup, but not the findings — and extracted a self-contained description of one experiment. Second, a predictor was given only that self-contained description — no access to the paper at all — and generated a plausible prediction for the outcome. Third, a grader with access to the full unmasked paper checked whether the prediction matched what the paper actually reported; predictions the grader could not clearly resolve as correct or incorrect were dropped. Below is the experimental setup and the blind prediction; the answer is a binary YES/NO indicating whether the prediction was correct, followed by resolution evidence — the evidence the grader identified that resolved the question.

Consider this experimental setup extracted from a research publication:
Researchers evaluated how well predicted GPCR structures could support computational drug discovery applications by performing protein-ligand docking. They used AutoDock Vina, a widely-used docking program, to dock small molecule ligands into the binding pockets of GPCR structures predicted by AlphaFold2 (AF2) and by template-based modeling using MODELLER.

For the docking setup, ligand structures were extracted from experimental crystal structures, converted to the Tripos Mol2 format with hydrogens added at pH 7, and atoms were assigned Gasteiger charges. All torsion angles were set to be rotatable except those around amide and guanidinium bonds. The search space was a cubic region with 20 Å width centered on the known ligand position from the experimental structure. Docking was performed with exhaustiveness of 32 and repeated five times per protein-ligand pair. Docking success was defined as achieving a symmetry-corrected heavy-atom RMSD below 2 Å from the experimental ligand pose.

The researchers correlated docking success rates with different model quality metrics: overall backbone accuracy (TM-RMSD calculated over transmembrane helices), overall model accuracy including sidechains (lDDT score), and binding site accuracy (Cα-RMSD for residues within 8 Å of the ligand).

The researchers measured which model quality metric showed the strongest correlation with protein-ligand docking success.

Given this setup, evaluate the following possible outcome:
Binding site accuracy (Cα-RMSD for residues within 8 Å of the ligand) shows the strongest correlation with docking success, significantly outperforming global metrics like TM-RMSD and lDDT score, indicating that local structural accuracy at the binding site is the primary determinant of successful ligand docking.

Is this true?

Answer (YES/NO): YES